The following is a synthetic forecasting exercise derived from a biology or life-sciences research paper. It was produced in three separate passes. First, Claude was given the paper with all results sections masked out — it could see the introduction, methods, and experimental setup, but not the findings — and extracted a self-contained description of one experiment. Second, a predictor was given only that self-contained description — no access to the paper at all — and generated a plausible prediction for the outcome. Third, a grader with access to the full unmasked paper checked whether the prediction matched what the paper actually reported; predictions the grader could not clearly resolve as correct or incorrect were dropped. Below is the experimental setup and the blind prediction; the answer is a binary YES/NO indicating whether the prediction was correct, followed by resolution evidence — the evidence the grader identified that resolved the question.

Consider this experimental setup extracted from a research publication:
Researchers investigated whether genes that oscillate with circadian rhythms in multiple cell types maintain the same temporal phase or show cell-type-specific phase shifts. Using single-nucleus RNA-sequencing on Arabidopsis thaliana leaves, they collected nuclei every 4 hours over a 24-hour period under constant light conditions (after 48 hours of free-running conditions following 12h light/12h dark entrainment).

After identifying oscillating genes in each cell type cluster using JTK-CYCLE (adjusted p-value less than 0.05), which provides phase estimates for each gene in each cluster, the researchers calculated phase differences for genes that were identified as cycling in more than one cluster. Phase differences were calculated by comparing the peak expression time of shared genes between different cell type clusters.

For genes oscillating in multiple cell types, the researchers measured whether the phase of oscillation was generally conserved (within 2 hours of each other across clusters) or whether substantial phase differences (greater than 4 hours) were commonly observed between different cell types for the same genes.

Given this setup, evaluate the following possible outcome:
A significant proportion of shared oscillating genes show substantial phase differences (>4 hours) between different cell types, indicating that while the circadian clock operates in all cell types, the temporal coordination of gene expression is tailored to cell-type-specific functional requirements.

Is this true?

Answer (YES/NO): YES